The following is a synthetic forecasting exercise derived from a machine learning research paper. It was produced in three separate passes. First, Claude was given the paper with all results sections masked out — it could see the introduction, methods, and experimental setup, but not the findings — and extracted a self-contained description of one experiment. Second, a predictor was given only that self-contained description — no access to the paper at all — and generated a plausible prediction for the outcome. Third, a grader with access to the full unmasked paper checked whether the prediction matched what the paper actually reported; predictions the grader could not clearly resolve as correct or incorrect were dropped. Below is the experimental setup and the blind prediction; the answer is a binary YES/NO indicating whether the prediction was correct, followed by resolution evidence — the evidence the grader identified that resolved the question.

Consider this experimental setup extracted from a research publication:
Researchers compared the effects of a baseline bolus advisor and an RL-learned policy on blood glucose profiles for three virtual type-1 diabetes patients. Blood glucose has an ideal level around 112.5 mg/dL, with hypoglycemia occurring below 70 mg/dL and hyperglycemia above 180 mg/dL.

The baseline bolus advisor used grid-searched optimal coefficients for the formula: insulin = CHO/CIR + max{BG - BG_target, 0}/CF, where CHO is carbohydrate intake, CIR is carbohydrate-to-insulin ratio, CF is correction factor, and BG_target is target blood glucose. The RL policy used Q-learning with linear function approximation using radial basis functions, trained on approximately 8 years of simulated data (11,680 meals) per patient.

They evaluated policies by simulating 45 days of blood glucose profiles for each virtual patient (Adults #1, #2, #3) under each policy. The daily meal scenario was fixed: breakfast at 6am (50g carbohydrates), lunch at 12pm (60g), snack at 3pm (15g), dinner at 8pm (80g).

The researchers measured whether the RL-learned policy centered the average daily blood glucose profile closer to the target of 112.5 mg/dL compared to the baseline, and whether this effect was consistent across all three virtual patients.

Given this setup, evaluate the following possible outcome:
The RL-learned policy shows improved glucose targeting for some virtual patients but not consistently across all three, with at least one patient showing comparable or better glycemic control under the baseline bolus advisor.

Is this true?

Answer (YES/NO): YES